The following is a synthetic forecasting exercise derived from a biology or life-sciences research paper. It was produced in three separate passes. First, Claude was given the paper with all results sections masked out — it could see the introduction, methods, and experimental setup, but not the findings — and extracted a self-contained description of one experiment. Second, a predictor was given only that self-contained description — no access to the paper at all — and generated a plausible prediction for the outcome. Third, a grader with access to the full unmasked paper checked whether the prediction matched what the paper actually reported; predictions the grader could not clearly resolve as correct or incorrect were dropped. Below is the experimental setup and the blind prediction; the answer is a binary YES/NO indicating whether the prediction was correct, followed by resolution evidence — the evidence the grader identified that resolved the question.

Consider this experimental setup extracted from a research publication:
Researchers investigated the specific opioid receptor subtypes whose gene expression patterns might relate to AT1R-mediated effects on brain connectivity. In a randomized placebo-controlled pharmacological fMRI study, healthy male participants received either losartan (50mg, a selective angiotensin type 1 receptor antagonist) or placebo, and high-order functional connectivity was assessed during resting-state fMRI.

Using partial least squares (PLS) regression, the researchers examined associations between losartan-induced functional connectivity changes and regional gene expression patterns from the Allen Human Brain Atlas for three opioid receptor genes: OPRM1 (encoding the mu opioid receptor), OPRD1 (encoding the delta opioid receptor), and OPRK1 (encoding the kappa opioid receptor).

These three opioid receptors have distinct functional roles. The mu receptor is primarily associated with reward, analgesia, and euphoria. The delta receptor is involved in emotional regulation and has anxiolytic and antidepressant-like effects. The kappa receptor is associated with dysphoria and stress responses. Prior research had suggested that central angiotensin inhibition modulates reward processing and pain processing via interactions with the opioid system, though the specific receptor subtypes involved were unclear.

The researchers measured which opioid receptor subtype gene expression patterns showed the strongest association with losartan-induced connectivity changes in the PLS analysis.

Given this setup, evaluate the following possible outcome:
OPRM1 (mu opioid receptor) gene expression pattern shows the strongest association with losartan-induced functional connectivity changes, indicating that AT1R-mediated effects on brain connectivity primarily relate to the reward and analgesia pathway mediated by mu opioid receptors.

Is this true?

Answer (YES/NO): NO